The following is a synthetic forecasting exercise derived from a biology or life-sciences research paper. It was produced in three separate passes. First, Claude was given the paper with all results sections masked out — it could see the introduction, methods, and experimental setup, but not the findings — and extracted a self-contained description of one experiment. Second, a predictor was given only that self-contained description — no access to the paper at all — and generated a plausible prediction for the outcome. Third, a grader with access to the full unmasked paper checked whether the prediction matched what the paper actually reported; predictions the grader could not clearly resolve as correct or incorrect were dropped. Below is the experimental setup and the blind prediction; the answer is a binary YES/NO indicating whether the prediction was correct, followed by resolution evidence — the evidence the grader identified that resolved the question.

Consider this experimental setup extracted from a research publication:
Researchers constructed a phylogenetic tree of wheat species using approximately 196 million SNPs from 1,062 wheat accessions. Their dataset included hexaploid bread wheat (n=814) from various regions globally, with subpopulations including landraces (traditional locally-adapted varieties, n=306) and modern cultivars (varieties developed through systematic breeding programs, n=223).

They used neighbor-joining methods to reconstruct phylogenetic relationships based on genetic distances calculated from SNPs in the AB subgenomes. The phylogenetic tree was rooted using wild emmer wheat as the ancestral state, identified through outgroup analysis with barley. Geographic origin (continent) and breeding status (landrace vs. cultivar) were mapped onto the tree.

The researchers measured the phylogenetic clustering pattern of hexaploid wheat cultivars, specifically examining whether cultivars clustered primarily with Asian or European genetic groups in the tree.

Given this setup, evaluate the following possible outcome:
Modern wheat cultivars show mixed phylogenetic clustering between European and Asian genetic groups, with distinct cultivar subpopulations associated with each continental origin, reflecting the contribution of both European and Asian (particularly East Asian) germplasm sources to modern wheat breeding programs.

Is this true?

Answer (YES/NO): NO